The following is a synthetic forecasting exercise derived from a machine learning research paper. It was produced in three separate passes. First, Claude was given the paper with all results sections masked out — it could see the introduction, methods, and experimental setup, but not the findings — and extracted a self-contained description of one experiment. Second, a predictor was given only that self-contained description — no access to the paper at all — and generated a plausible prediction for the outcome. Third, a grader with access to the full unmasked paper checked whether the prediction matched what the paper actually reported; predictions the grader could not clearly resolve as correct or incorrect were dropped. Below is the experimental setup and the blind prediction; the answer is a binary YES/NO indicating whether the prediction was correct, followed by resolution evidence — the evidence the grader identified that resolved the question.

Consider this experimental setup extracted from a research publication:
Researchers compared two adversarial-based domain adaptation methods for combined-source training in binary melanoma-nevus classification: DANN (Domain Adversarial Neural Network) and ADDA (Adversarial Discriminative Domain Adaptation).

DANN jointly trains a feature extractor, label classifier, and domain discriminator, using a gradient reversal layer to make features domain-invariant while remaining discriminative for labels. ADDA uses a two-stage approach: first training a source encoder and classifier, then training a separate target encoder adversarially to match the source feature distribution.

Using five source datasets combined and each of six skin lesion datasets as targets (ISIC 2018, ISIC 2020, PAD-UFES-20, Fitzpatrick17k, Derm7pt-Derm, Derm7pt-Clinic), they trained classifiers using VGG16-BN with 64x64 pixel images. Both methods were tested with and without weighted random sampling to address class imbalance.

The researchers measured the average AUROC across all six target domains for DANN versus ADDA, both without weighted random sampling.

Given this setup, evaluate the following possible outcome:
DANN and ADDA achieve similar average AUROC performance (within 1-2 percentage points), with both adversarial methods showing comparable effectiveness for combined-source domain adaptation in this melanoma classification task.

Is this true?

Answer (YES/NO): YES